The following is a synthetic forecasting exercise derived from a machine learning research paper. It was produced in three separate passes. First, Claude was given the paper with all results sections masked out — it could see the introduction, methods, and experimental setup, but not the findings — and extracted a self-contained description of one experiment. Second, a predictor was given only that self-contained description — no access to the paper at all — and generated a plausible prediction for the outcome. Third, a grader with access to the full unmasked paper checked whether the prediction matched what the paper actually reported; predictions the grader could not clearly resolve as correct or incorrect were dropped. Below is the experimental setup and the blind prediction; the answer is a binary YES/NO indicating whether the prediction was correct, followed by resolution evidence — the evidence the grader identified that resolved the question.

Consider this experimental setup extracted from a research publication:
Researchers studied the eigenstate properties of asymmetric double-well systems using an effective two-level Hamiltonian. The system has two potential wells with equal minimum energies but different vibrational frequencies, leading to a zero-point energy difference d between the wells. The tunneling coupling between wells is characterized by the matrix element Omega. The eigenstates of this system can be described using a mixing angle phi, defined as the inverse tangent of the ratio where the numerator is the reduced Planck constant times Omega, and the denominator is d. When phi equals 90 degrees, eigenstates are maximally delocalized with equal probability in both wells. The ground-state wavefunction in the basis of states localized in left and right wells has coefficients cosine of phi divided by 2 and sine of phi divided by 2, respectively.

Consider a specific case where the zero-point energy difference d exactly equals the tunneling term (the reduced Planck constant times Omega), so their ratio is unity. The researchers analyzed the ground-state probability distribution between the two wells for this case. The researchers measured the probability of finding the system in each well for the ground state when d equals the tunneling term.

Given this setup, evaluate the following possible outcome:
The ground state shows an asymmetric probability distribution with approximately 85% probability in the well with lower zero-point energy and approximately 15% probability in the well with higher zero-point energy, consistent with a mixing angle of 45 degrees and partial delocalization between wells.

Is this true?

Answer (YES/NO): YES